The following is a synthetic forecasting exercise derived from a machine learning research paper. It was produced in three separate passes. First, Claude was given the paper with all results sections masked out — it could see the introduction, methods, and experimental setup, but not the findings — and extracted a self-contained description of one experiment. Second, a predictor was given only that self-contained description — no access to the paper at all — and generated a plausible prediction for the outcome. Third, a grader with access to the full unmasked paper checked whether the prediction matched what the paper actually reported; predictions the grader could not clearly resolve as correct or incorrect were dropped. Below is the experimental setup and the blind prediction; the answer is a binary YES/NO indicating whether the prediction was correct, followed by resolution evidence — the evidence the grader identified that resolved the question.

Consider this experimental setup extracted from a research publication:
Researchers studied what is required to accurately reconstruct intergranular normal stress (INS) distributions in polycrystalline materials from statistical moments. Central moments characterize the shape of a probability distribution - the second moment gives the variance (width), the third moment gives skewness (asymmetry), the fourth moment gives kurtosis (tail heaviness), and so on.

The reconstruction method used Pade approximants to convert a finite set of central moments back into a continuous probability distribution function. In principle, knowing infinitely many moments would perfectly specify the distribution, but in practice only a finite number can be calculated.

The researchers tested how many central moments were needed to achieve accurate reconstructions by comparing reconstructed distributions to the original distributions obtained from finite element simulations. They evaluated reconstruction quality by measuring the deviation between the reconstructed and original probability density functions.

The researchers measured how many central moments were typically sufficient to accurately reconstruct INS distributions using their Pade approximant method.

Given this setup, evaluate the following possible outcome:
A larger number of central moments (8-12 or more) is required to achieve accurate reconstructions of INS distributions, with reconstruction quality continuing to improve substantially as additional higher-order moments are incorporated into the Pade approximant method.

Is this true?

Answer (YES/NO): NO